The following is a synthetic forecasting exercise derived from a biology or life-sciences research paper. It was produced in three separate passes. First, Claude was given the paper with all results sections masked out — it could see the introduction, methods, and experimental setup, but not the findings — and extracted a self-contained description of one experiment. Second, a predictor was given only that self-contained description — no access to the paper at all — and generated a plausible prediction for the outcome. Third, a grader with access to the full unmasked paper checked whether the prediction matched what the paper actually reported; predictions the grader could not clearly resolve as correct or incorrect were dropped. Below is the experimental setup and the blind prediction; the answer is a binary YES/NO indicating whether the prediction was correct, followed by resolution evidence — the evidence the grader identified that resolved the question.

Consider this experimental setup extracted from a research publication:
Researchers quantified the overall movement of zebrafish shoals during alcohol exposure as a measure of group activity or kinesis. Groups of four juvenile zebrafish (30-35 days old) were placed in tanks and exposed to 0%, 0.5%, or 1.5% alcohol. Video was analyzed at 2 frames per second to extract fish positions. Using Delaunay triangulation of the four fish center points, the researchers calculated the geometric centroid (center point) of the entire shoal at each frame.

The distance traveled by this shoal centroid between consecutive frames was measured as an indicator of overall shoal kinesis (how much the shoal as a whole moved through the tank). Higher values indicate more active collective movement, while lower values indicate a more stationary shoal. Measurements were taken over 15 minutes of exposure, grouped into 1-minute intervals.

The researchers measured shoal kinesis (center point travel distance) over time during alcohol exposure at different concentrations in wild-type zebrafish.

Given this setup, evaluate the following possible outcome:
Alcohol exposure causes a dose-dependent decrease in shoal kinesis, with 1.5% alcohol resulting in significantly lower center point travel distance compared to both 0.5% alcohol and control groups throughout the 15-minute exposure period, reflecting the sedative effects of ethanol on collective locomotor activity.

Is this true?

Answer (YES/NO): NO